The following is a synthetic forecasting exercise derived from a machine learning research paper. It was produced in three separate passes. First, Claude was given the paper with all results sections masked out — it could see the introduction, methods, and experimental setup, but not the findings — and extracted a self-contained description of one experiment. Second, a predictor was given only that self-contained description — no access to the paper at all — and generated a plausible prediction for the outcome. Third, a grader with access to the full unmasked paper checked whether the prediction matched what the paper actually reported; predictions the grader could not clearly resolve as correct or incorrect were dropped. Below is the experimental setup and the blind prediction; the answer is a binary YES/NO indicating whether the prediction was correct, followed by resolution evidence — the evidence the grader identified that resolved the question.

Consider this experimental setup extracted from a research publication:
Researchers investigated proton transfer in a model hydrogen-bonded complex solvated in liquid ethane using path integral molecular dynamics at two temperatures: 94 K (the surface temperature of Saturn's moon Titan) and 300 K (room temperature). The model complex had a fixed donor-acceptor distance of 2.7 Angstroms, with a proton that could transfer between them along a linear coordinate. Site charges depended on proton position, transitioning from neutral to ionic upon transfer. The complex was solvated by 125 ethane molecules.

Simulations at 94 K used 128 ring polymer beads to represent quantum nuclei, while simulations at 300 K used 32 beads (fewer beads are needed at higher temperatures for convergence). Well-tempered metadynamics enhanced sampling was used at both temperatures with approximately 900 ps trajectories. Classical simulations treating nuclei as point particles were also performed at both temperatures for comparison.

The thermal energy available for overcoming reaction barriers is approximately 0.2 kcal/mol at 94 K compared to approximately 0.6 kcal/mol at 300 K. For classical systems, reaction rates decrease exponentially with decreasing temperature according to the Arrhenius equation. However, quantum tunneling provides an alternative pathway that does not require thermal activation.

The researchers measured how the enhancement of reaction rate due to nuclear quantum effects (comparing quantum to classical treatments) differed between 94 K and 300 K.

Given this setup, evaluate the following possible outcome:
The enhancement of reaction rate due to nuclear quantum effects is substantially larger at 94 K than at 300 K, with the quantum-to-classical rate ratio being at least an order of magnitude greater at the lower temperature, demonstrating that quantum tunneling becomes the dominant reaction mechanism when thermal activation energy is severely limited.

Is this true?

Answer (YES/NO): YES